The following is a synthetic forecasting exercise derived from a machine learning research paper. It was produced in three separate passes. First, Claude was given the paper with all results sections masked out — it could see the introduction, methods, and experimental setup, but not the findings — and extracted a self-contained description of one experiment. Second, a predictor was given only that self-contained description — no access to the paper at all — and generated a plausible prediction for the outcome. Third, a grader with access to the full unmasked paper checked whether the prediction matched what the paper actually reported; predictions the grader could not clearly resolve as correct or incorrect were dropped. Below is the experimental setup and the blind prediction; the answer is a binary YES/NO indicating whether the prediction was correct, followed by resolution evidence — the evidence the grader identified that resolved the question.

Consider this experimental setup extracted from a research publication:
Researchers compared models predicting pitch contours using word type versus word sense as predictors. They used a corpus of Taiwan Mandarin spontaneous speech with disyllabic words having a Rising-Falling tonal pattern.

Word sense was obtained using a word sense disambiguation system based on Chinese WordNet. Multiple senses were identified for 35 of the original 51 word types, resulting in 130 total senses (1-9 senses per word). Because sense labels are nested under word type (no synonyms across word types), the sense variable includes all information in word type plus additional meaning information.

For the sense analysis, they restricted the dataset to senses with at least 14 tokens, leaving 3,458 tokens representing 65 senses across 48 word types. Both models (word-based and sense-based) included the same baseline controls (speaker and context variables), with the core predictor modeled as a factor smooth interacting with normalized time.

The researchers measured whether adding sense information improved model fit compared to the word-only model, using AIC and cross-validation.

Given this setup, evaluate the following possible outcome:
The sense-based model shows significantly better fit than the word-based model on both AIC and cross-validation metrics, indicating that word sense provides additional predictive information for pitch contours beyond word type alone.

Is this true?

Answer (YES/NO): NO